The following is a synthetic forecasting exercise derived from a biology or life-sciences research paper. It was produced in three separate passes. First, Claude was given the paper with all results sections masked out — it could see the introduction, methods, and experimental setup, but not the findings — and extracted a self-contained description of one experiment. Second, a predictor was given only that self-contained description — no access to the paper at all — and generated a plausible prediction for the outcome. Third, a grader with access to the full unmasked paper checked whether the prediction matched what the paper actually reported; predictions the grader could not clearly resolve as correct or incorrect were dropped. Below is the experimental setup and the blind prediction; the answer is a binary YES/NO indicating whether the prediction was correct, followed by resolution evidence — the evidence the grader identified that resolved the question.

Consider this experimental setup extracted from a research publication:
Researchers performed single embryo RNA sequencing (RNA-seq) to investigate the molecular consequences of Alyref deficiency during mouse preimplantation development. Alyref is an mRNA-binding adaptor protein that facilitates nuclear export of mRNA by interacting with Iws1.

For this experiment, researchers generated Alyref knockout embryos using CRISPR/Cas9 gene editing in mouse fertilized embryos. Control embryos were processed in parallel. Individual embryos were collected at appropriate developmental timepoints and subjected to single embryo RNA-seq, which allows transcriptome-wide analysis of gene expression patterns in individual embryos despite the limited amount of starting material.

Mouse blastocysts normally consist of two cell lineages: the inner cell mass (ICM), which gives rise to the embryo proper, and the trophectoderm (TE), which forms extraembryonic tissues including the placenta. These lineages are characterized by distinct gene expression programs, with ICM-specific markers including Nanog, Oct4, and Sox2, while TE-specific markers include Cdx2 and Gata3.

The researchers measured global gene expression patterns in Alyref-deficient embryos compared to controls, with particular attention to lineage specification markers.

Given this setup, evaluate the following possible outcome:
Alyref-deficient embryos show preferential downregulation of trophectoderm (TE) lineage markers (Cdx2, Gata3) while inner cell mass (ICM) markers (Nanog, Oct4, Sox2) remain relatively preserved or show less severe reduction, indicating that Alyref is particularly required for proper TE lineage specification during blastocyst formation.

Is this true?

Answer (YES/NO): NO